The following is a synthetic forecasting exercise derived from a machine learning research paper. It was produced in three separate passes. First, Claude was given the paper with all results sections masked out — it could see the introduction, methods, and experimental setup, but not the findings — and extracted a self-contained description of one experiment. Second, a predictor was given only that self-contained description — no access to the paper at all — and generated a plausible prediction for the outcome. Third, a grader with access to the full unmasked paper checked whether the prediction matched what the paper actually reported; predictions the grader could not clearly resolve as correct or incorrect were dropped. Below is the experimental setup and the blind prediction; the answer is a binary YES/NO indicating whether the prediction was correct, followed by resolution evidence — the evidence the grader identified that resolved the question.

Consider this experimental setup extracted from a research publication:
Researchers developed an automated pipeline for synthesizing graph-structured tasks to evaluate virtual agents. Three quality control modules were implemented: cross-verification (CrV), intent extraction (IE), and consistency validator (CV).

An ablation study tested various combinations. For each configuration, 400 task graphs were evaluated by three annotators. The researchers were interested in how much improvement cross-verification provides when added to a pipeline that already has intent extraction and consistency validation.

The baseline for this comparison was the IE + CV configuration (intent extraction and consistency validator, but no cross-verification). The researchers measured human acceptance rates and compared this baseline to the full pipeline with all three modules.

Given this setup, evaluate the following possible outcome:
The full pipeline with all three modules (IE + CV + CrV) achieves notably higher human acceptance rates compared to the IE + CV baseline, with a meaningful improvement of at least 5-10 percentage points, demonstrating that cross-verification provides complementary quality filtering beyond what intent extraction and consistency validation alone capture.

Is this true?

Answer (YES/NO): YES